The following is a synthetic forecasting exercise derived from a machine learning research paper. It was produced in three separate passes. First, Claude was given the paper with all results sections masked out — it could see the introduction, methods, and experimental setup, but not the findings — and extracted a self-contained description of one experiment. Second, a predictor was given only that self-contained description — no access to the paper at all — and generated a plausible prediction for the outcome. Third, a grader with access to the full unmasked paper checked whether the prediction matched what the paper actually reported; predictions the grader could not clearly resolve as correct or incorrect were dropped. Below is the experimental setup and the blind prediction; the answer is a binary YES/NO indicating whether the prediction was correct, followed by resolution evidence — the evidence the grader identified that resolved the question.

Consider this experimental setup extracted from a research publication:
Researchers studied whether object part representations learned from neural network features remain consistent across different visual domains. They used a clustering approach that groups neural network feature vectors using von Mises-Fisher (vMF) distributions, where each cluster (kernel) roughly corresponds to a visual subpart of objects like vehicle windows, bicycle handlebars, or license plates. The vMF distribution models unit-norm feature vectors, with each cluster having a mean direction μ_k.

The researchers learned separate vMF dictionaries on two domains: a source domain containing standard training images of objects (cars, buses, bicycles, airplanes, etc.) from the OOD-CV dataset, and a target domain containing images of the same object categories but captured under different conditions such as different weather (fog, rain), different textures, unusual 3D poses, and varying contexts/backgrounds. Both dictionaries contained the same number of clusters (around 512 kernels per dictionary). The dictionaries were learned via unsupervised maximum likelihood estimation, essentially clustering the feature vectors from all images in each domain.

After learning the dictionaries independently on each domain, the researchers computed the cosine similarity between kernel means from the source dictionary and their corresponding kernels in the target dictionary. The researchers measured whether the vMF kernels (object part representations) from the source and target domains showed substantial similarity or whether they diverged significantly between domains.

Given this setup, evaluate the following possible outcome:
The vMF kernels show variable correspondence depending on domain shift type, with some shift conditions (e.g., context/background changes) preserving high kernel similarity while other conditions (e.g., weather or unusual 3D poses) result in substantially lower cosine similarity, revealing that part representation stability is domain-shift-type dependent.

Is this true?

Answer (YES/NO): NO